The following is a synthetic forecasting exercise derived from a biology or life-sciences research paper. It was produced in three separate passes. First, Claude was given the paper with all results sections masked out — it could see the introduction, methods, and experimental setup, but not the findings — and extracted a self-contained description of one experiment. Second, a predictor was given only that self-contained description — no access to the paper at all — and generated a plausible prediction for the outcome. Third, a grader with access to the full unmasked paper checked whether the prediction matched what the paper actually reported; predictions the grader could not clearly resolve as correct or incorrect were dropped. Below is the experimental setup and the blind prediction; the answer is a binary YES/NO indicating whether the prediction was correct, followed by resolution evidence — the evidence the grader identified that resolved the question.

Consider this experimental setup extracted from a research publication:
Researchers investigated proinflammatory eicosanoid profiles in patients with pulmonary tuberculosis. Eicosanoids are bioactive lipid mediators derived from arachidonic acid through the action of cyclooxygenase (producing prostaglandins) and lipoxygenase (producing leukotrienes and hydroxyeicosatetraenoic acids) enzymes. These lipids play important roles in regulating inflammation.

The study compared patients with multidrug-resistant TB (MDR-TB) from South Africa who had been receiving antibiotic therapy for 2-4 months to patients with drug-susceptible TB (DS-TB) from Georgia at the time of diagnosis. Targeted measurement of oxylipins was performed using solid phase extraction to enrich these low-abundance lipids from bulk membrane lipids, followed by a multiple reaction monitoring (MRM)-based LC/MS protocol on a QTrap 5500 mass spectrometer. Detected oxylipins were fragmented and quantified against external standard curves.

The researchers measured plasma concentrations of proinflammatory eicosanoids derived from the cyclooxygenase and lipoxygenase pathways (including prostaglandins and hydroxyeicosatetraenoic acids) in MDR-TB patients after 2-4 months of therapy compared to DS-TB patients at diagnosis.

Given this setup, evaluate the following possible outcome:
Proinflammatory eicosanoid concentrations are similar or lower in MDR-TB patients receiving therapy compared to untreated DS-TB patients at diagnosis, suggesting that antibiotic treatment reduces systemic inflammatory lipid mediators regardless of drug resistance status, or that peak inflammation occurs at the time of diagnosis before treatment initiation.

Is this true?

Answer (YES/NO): NO